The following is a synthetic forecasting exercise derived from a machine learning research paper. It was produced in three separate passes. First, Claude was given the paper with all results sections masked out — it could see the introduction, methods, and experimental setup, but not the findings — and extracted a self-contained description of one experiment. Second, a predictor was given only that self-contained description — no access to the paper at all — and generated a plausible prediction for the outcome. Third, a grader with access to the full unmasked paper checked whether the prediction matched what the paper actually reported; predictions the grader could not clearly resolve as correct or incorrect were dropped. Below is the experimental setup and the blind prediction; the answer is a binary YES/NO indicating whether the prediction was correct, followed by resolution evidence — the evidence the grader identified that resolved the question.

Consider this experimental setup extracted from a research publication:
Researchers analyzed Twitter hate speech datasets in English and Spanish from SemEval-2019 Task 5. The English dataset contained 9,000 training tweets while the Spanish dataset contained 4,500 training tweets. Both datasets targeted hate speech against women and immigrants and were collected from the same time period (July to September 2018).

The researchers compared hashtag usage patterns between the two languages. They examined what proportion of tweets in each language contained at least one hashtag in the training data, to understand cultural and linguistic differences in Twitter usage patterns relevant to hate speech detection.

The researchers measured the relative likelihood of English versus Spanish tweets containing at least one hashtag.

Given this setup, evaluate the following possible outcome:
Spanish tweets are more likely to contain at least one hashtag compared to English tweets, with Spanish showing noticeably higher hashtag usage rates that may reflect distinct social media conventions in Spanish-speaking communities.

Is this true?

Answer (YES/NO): NO